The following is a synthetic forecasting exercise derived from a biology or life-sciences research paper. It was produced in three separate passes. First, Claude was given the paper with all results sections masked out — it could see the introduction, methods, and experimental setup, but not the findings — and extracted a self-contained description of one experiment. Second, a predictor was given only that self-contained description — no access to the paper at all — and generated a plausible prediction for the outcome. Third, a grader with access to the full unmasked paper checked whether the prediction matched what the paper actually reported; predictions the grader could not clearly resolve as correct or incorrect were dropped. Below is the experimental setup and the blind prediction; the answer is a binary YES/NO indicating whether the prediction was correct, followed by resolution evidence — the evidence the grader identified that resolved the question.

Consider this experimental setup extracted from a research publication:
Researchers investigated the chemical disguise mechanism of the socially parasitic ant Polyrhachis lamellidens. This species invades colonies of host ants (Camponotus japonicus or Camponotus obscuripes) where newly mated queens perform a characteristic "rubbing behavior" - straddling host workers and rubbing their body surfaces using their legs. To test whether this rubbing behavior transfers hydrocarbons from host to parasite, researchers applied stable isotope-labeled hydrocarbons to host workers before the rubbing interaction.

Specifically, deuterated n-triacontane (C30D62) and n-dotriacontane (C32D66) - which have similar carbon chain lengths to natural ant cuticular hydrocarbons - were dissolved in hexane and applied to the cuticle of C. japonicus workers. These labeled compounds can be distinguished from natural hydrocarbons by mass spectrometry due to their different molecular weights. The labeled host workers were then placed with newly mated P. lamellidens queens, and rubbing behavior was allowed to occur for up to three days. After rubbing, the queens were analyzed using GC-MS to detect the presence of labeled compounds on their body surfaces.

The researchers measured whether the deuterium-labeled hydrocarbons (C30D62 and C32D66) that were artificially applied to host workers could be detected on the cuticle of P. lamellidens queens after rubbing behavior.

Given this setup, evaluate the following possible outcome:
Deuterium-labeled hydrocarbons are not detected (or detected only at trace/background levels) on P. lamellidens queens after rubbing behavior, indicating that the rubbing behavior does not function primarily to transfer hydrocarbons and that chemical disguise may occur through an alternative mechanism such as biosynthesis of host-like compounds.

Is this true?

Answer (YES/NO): NO